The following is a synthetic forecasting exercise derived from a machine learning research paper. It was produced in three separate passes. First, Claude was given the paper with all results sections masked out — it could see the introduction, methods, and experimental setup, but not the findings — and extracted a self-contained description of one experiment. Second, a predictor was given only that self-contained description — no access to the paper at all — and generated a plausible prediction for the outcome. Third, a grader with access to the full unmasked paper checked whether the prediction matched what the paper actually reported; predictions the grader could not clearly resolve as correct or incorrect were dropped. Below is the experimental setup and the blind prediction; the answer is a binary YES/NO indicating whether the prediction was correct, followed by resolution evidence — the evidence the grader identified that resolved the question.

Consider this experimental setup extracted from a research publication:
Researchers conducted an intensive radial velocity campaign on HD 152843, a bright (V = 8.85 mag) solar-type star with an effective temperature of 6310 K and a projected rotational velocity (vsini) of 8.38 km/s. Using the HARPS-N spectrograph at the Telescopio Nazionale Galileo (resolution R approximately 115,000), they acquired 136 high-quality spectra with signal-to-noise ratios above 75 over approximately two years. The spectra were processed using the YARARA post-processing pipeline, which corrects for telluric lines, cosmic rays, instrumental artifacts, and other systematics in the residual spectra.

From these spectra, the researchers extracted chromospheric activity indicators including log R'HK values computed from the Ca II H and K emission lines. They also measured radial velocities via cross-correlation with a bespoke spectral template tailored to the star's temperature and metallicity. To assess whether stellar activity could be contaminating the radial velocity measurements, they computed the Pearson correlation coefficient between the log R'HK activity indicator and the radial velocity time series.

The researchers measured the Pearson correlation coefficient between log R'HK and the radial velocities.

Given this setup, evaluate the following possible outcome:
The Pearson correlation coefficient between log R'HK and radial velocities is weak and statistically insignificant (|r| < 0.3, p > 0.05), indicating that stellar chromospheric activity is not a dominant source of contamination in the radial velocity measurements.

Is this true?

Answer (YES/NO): YES